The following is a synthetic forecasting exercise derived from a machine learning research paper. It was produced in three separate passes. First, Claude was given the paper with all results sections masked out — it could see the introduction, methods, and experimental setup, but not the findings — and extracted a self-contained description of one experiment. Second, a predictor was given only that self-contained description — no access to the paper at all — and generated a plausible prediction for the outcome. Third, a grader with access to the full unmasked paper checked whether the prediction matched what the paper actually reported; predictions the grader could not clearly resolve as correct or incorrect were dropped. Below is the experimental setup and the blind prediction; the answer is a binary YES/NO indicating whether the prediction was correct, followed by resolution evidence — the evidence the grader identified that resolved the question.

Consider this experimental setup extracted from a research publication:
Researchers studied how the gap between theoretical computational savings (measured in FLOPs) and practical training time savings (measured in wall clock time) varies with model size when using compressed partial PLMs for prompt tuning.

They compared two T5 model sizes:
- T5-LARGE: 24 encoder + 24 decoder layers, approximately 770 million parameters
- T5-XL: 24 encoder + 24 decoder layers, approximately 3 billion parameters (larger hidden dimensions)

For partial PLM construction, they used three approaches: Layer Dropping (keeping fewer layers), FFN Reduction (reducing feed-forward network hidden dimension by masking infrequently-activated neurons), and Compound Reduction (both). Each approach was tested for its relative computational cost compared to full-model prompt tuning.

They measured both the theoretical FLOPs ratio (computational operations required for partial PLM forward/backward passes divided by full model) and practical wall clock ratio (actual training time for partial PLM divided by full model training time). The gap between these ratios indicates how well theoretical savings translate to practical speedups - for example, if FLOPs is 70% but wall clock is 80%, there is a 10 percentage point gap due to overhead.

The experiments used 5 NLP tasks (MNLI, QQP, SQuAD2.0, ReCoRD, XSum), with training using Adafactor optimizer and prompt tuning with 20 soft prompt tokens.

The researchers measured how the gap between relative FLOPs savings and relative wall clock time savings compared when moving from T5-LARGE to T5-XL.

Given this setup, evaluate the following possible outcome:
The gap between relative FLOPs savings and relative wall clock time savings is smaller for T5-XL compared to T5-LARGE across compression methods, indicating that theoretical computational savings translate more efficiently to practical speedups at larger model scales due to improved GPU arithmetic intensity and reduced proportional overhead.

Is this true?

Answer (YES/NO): YES